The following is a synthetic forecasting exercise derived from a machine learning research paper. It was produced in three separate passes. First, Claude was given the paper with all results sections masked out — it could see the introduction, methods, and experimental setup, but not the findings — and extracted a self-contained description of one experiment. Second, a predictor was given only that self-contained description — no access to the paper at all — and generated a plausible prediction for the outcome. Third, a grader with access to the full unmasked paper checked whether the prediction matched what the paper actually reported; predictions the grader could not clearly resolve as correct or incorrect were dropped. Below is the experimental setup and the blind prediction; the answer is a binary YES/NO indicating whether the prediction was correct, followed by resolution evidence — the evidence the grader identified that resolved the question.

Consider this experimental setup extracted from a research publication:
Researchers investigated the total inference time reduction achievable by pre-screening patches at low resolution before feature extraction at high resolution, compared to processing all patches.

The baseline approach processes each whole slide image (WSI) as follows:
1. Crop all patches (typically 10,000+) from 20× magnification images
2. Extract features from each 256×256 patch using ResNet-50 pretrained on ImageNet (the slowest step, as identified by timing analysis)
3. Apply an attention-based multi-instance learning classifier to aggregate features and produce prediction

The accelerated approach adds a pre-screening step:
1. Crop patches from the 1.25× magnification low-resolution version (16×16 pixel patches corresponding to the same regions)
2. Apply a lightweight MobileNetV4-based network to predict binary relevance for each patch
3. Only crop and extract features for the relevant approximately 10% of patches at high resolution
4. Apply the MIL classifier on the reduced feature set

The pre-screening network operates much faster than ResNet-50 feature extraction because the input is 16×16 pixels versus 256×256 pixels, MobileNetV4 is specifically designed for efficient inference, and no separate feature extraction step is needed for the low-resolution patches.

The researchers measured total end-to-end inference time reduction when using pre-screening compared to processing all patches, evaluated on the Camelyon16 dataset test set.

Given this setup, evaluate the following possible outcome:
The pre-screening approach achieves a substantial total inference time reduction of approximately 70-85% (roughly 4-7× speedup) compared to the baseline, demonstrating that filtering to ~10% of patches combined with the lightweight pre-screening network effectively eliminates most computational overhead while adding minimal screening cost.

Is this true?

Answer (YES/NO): NO